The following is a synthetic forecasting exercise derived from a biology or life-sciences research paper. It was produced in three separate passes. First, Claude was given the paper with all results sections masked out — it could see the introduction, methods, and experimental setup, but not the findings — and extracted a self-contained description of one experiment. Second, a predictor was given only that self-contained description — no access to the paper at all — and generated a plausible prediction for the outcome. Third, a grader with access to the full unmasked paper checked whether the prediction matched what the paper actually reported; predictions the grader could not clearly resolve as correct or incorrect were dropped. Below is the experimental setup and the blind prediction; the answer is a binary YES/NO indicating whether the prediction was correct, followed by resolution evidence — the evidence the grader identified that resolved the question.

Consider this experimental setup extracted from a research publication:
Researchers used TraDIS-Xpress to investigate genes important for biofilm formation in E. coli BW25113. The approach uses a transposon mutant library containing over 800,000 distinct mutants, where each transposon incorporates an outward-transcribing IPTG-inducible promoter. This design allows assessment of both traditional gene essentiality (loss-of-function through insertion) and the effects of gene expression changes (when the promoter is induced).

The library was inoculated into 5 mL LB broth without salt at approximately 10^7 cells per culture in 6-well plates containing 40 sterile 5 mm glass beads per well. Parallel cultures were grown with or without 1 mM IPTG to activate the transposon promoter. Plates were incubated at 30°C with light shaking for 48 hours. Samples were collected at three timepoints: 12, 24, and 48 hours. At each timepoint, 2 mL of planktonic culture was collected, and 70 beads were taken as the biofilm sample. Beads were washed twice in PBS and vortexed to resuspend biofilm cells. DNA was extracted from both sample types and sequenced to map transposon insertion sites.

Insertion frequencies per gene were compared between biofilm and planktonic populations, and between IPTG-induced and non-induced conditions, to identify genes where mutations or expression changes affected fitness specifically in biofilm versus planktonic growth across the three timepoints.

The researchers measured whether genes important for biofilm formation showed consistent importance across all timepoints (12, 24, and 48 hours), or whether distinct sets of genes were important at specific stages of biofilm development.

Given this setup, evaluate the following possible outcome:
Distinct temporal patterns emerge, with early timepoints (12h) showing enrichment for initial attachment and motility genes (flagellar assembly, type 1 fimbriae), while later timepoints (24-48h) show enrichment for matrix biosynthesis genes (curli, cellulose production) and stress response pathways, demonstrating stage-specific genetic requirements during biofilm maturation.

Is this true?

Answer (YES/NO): NO